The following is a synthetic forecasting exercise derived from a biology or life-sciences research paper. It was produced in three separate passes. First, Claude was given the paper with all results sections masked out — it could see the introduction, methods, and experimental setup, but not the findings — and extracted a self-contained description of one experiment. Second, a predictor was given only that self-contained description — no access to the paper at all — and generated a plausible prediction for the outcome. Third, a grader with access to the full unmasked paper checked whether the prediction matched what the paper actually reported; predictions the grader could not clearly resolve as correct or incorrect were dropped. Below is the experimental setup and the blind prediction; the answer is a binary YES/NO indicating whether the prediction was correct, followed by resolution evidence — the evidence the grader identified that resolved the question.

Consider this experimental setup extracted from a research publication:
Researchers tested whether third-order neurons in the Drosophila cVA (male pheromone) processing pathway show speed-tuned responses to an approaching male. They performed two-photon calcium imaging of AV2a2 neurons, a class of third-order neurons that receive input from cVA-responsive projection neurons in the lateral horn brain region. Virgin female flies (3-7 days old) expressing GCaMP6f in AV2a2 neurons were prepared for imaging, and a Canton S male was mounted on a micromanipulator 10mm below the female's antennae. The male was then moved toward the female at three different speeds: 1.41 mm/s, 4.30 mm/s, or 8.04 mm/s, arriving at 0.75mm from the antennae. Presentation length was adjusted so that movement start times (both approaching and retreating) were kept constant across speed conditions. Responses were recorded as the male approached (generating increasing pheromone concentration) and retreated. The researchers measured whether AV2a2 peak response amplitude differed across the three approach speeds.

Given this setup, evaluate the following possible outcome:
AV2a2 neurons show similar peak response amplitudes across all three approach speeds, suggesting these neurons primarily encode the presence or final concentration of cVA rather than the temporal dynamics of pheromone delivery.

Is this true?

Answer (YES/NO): NO